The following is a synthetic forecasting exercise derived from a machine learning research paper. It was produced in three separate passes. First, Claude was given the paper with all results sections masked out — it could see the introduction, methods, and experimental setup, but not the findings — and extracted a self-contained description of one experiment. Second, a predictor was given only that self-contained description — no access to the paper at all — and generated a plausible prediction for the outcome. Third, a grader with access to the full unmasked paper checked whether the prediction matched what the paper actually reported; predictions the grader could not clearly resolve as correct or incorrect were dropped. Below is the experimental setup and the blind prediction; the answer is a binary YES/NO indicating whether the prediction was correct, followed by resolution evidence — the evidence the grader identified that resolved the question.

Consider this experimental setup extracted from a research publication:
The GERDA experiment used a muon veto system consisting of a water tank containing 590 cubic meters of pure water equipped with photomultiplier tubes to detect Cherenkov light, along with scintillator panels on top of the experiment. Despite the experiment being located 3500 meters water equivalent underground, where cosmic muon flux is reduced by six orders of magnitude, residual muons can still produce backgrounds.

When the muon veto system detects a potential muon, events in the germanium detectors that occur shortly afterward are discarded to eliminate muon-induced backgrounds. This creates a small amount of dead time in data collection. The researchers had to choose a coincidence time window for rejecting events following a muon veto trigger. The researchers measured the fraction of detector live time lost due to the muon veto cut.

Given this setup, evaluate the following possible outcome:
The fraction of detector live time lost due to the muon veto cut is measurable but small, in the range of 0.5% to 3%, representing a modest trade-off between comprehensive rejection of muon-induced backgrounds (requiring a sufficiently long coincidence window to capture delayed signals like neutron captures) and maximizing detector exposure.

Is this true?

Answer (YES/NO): NO